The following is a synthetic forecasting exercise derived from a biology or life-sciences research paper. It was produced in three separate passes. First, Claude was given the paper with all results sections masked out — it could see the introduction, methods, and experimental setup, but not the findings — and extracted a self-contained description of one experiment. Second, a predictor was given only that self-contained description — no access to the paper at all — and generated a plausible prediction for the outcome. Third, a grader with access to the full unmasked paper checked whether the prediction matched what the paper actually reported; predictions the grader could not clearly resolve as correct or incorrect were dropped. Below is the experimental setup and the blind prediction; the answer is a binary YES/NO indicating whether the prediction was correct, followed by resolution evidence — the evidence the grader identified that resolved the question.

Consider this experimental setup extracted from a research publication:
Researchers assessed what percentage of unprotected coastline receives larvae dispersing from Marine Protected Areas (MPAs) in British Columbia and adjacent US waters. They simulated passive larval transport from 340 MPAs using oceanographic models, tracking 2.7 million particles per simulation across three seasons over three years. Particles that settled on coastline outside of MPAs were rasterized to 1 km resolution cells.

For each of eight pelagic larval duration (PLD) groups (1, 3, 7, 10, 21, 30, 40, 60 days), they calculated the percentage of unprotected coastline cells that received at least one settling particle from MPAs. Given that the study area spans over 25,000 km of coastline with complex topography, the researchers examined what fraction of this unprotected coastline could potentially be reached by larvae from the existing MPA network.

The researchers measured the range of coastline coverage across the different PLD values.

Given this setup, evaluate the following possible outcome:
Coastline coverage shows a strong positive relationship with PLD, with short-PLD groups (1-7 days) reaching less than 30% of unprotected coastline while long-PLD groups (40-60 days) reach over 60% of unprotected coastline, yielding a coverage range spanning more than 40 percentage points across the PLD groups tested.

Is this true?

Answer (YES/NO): NO